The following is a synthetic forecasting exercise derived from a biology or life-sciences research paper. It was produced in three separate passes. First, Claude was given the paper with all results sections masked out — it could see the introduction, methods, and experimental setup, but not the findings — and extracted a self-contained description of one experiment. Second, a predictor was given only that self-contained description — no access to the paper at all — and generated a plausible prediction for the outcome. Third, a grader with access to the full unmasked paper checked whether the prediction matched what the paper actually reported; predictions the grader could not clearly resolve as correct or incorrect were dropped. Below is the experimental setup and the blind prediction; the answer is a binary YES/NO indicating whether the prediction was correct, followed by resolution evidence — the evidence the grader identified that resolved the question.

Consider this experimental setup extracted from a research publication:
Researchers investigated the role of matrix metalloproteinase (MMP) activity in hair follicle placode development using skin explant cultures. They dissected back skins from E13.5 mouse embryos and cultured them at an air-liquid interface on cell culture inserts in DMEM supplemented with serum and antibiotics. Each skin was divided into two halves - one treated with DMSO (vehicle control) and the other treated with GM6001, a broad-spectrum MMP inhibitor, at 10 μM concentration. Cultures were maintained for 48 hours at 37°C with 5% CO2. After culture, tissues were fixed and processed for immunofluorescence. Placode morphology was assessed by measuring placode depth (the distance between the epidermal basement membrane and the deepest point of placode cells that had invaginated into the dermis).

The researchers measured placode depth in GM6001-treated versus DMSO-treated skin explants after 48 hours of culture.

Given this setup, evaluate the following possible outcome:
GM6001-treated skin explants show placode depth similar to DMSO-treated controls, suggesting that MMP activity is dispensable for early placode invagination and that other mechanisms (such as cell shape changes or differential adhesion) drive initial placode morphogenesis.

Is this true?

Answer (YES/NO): NO